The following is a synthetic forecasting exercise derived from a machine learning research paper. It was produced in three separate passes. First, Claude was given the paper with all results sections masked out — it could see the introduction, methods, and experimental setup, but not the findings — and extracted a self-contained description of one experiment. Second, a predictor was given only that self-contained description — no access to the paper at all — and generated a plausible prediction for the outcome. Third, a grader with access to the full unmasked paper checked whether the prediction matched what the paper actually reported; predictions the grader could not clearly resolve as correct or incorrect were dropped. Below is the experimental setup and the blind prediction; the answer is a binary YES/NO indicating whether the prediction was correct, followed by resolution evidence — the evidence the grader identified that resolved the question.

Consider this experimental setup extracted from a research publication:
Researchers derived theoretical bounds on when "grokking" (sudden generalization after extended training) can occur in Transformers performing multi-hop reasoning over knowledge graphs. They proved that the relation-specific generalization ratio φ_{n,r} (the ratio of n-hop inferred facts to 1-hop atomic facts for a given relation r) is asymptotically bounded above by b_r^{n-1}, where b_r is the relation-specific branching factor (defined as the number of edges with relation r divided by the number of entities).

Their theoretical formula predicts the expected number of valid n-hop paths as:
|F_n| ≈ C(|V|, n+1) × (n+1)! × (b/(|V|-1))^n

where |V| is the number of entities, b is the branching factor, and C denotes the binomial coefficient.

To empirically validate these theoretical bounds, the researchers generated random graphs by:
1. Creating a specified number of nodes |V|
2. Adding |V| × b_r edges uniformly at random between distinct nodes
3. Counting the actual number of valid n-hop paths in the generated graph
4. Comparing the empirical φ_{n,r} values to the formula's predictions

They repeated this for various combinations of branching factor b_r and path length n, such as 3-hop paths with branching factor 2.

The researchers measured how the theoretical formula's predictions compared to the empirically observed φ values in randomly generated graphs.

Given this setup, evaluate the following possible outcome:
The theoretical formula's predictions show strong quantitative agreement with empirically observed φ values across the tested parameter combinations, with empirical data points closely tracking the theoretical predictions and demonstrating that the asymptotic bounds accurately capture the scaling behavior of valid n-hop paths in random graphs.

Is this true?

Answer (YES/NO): NO